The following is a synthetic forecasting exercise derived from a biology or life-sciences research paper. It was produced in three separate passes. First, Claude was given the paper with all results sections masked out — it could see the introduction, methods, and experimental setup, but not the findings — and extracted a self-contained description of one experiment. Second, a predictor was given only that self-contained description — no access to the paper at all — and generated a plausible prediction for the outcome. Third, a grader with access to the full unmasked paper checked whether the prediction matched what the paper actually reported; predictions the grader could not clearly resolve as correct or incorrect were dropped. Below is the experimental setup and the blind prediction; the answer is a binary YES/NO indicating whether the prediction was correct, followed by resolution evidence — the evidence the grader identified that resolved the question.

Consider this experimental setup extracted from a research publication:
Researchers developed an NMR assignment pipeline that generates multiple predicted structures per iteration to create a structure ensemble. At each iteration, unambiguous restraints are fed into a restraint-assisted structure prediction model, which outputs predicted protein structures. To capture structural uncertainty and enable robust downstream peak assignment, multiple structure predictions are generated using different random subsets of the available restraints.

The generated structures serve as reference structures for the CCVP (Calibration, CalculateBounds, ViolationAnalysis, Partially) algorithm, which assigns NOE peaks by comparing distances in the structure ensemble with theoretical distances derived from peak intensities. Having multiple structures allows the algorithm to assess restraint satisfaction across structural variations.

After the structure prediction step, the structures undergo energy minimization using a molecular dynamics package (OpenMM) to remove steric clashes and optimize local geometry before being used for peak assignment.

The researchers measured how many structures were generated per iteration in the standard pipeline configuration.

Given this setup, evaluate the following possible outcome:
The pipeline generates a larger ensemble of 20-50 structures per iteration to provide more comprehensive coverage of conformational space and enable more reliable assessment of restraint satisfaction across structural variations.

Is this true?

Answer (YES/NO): YES